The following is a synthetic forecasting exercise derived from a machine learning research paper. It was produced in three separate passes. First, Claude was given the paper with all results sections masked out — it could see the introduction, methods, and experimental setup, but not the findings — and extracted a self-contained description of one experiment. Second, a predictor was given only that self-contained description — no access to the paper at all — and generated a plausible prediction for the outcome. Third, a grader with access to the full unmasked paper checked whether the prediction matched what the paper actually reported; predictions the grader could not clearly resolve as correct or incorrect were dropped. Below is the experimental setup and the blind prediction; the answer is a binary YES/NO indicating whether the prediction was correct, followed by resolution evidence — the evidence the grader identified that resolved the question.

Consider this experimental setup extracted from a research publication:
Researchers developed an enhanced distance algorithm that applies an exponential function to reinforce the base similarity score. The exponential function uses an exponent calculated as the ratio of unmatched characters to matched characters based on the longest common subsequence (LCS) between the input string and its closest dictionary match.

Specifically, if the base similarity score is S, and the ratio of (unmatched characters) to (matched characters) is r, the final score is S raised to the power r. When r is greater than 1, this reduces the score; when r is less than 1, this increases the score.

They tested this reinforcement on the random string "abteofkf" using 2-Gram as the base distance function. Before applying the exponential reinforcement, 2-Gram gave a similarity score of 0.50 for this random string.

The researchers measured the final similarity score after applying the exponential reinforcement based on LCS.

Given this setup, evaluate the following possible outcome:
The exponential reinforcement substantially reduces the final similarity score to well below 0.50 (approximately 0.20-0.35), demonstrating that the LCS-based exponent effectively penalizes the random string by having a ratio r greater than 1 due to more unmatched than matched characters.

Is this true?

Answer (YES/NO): NO